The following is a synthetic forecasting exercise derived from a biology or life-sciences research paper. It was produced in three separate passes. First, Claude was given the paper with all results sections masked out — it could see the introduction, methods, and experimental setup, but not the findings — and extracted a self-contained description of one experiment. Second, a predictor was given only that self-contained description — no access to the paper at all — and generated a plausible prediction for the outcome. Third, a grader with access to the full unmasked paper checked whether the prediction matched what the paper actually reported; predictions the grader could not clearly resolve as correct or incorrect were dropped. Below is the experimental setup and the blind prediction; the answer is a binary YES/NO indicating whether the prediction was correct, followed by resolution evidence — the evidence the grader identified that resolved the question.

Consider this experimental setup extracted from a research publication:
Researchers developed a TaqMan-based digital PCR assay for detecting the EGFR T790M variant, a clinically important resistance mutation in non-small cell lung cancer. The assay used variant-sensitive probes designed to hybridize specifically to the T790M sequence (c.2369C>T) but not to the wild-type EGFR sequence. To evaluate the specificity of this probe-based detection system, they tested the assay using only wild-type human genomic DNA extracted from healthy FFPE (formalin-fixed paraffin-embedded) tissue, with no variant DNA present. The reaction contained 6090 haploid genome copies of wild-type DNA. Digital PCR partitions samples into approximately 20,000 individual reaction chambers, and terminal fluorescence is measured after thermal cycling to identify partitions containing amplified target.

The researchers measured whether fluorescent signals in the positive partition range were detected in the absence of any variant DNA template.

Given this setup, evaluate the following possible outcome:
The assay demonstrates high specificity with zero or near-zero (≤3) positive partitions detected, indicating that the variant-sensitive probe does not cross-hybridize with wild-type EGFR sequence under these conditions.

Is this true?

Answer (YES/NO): NO